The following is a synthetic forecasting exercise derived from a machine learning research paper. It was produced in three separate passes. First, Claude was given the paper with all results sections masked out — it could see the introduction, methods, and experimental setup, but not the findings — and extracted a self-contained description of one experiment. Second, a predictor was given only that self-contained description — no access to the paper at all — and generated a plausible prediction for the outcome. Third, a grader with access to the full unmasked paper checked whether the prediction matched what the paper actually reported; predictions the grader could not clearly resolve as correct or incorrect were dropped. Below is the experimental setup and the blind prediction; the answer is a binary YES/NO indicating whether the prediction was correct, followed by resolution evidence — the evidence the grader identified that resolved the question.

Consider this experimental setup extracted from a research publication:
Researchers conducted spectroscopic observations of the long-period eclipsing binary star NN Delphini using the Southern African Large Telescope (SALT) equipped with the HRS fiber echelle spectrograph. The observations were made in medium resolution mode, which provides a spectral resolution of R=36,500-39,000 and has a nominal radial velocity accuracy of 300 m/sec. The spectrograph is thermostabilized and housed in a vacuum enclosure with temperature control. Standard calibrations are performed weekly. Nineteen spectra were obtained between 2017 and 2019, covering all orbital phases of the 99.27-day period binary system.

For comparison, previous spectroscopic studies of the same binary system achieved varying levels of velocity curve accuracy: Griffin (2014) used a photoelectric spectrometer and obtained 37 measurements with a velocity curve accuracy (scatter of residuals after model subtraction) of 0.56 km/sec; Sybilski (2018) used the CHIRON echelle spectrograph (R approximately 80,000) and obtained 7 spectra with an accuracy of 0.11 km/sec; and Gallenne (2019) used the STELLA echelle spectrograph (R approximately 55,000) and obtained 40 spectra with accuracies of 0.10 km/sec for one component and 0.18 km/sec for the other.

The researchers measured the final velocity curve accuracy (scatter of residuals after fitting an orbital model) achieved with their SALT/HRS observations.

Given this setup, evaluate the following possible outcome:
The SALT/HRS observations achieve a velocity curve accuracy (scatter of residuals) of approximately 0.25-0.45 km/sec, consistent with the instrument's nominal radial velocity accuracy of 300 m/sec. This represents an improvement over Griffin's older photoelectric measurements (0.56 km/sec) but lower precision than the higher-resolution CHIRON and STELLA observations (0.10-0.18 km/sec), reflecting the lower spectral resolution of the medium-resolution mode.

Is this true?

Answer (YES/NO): YES